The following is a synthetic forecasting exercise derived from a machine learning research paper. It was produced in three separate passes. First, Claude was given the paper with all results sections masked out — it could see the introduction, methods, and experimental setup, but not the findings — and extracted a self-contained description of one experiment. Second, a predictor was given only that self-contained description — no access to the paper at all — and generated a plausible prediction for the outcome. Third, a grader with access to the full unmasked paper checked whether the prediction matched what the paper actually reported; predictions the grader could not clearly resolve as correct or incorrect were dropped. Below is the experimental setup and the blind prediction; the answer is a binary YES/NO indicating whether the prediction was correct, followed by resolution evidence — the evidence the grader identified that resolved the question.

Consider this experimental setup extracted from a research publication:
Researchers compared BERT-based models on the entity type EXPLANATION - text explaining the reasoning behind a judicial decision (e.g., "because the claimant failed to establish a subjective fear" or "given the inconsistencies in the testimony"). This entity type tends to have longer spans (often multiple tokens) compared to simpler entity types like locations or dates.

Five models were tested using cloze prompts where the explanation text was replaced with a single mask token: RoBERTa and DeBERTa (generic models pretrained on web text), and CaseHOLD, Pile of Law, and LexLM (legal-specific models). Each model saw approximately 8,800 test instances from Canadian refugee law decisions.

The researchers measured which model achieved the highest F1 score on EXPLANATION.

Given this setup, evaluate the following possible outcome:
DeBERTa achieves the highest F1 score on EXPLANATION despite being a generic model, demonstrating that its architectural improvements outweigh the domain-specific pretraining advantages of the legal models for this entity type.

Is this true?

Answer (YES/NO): NO